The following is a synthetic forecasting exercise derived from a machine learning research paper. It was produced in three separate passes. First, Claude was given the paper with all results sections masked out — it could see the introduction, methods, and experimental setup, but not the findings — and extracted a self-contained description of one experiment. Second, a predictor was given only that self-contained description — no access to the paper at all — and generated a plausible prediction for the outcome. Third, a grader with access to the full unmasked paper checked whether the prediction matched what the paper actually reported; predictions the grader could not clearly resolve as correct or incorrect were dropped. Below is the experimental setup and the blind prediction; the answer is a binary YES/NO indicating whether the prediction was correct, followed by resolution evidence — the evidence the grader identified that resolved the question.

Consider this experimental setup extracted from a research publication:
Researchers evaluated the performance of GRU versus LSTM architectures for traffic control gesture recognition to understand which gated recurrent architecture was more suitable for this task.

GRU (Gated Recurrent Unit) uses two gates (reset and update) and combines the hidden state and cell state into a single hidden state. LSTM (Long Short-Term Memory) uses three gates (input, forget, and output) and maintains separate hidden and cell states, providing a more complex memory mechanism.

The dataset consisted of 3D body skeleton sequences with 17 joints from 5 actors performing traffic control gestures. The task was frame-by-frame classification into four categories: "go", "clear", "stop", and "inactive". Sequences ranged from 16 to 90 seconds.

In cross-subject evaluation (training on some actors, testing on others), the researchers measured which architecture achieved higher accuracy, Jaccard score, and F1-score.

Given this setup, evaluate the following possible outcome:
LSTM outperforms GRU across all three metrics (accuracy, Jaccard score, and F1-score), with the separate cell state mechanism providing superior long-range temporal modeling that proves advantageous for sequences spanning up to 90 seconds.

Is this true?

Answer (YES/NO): NO